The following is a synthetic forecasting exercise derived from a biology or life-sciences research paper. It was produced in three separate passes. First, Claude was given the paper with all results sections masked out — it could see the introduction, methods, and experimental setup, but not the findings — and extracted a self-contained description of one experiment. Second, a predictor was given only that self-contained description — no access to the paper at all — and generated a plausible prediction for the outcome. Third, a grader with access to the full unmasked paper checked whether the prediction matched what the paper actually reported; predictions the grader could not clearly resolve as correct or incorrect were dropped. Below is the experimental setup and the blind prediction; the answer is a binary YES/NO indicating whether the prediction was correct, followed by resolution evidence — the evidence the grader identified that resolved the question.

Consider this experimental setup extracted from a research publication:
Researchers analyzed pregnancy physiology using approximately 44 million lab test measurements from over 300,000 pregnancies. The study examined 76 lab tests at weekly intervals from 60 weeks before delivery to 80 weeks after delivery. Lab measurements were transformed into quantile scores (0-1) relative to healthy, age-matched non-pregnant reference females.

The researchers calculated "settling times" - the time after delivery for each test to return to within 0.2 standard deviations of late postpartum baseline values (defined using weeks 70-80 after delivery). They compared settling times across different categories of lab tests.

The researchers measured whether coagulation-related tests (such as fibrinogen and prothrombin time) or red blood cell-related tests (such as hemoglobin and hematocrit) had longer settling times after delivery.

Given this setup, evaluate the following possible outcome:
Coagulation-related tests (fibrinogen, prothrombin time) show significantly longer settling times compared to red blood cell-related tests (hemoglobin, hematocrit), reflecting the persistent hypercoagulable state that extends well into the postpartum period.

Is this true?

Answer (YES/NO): NO